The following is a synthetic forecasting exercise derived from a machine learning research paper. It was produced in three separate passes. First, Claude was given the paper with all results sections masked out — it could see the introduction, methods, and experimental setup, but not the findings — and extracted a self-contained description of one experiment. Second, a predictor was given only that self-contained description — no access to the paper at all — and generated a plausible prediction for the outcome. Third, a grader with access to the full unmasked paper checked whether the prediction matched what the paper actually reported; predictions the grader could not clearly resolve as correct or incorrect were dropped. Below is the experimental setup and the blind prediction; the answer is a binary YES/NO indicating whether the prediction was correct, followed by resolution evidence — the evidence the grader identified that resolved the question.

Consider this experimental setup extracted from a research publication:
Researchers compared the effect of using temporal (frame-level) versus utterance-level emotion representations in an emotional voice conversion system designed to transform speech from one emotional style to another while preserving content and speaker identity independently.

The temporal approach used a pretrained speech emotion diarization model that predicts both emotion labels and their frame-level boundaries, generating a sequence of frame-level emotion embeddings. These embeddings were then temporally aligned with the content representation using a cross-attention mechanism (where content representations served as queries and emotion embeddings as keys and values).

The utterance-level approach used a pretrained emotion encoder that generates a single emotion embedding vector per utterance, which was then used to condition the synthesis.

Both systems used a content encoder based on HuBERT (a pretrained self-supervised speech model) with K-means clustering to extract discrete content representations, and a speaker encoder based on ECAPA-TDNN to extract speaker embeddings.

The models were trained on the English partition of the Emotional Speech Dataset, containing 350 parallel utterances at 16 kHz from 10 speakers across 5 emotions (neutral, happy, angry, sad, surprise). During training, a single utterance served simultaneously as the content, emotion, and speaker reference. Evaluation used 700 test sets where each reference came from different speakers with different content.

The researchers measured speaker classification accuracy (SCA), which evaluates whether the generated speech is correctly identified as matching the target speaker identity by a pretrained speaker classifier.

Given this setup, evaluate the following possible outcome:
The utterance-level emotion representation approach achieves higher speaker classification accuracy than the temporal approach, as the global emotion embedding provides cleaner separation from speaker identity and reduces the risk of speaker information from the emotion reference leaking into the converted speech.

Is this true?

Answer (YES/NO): NO